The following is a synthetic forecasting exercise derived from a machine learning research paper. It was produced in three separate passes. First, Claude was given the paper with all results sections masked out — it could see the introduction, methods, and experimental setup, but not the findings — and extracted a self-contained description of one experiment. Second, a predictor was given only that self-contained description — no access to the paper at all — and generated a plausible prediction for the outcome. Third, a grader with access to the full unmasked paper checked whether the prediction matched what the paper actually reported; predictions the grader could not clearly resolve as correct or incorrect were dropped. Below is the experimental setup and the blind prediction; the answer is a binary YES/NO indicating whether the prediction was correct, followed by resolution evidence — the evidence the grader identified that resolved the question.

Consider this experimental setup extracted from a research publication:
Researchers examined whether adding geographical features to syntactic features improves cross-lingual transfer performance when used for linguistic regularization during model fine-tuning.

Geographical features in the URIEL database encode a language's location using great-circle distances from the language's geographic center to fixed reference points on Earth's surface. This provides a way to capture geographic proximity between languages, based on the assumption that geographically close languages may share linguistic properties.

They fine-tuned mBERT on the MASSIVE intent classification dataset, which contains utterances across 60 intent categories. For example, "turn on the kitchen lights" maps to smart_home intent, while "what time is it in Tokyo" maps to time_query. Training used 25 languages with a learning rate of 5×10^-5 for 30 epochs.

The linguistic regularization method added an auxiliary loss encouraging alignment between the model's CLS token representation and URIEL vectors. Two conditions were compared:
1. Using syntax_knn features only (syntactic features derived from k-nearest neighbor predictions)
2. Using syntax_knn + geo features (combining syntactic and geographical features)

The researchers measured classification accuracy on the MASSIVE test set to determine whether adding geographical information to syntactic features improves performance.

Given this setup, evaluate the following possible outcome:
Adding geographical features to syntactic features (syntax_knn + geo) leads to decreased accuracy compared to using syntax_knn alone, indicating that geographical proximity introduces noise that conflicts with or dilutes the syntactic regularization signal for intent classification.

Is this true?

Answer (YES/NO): YES